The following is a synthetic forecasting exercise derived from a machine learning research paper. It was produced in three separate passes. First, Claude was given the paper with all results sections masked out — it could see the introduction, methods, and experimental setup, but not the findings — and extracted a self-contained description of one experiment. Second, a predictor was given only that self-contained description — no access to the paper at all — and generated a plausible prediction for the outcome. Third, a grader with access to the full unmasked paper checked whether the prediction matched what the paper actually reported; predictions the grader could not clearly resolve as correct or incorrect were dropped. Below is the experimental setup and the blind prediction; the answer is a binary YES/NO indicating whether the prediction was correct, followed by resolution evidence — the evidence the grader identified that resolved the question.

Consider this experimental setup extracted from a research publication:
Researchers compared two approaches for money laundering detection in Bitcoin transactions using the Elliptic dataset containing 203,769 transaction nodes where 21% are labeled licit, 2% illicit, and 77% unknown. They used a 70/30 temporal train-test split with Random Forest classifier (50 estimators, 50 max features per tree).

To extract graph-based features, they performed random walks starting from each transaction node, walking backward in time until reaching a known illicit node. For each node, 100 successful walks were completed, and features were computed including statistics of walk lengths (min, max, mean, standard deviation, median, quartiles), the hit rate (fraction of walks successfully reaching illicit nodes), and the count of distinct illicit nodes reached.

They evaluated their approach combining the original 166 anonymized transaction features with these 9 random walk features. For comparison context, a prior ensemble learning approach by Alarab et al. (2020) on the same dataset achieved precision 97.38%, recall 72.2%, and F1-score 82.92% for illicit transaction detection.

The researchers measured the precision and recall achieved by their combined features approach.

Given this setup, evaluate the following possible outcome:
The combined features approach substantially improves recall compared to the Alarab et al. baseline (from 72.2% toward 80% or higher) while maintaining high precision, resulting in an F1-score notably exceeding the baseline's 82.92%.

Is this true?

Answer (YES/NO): NO